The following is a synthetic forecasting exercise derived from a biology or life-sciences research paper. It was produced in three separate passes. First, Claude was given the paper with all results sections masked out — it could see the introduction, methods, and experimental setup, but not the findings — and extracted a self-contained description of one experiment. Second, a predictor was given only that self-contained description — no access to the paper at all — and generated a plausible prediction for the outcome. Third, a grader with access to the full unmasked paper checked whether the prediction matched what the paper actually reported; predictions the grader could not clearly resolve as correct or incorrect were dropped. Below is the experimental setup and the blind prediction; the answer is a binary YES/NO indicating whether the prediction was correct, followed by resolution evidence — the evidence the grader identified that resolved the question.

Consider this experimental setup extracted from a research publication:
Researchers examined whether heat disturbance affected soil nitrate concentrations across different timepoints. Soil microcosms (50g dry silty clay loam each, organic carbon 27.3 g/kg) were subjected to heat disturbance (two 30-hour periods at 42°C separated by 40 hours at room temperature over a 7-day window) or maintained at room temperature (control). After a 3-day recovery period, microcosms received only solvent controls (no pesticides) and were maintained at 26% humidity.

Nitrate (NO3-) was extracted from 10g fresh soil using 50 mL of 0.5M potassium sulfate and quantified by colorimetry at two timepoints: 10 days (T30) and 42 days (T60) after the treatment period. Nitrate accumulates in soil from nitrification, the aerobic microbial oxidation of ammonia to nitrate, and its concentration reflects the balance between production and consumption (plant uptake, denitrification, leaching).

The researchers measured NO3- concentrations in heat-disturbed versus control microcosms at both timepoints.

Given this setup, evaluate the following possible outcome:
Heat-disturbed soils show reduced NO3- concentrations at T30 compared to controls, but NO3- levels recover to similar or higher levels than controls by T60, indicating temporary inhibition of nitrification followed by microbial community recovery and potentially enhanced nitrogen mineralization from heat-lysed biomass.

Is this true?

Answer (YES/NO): NO